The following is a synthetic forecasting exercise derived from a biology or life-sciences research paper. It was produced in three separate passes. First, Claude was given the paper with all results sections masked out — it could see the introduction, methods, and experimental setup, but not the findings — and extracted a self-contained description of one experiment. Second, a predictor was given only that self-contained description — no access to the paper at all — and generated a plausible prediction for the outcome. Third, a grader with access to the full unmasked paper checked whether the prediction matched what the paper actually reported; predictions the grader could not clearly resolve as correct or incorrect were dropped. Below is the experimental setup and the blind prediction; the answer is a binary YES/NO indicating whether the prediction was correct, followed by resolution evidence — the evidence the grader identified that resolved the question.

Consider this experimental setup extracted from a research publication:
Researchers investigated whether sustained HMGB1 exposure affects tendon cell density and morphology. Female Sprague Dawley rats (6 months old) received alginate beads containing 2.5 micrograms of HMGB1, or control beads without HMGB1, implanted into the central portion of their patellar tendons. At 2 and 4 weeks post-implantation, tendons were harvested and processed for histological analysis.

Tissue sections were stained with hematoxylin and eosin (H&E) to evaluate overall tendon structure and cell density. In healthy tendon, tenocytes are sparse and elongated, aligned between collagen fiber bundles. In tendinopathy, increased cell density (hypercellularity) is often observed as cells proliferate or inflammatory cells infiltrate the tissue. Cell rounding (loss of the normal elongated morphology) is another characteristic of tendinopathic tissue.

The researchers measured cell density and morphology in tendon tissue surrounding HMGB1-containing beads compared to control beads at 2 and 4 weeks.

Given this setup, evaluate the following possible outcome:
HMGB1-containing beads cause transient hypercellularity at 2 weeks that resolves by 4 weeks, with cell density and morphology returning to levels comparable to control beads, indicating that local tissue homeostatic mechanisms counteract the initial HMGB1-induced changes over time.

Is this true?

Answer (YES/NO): NO